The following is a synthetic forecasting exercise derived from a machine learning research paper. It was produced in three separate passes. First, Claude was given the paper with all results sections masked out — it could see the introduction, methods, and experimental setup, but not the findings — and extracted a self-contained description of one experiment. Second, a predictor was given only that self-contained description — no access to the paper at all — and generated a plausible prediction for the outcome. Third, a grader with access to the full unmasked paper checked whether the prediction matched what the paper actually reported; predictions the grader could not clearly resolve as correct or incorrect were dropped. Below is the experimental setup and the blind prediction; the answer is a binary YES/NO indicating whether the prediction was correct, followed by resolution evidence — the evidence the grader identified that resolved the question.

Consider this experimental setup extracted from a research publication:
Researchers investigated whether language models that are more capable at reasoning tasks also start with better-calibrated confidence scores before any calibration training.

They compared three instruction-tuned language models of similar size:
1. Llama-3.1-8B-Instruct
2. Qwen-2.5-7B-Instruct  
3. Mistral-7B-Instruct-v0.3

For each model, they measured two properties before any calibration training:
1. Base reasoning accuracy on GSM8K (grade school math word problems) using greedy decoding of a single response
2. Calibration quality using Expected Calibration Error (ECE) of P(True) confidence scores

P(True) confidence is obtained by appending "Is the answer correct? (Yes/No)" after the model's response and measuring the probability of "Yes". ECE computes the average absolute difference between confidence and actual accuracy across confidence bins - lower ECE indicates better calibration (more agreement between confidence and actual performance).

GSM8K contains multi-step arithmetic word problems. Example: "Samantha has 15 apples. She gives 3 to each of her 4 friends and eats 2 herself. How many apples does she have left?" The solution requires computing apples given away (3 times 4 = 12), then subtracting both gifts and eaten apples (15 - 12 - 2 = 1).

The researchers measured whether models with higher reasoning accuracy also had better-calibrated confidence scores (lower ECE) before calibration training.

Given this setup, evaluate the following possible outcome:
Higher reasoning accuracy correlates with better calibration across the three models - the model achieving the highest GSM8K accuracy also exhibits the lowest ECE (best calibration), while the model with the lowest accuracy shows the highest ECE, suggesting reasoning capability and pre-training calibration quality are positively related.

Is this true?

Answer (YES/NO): NO